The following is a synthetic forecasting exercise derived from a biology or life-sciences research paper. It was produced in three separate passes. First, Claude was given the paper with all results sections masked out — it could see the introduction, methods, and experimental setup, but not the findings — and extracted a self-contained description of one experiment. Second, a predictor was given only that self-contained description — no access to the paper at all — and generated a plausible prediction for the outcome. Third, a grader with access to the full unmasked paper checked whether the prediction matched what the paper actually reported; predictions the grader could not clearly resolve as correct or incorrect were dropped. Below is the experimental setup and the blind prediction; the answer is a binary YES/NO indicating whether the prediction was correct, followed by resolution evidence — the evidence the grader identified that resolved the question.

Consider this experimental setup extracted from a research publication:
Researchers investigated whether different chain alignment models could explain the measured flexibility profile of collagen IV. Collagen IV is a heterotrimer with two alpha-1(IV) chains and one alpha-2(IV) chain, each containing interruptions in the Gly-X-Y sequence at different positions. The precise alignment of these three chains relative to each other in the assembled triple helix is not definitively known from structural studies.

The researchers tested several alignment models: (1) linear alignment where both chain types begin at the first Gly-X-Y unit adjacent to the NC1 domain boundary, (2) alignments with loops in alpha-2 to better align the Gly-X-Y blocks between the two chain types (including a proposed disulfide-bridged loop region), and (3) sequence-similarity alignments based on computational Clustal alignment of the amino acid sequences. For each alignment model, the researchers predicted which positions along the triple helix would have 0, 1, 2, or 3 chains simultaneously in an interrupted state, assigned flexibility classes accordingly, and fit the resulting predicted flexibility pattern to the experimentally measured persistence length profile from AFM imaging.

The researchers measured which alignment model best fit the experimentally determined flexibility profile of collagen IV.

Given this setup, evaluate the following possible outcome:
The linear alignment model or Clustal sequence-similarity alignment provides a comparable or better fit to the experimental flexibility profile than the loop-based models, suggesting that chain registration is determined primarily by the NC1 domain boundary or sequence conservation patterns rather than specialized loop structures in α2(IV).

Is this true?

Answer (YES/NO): NO